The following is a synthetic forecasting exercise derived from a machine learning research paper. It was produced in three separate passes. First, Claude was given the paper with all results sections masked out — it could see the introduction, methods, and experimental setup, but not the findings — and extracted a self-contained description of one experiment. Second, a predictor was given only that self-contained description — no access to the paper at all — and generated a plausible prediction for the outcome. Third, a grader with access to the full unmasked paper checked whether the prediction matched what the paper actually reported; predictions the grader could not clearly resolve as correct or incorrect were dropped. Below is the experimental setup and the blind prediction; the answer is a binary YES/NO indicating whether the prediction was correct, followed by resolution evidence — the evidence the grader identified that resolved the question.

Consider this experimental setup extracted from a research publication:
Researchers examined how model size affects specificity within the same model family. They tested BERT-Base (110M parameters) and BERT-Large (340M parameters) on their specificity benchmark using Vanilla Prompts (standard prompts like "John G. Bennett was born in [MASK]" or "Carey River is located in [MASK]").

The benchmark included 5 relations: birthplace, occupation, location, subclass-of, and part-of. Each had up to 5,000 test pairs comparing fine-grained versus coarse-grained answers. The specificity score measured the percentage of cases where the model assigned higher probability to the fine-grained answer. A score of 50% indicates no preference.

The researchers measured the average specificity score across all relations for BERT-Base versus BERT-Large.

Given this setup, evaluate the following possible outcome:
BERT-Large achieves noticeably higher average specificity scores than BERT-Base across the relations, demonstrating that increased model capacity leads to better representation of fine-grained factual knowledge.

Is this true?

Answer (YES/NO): NO